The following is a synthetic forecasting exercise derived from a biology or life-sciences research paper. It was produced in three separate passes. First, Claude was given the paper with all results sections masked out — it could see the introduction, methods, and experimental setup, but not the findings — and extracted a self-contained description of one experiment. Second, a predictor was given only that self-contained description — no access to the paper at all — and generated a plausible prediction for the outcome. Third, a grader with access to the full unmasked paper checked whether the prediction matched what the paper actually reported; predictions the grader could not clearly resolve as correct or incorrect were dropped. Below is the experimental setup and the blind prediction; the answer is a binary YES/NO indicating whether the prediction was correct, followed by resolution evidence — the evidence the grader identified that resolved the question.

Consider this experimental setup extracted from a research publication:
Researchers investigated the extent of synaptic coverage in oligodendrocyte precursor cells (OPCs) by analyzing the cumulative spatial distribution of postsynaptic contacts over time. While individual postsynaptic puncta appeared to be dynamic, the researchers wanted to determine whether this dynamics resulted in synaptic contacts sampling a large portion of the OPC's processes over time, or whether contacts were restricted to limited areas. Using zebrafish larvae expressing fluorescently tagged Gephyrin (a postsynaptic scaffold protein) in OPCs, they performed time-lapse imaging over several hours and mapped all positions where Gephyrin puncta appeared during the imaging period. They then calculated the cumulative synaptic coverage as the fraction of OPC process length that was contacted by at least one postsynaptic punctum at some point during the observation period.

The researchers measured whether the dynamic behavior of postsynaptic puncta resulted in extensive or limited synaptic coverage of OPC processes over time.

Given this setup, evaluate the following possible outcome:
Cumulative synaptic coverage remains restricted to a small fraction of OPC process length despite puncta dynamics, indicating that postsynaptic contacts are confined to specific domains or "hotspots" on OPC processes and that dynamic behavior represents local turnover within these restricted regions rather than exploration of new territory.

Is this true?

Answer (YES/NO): NO